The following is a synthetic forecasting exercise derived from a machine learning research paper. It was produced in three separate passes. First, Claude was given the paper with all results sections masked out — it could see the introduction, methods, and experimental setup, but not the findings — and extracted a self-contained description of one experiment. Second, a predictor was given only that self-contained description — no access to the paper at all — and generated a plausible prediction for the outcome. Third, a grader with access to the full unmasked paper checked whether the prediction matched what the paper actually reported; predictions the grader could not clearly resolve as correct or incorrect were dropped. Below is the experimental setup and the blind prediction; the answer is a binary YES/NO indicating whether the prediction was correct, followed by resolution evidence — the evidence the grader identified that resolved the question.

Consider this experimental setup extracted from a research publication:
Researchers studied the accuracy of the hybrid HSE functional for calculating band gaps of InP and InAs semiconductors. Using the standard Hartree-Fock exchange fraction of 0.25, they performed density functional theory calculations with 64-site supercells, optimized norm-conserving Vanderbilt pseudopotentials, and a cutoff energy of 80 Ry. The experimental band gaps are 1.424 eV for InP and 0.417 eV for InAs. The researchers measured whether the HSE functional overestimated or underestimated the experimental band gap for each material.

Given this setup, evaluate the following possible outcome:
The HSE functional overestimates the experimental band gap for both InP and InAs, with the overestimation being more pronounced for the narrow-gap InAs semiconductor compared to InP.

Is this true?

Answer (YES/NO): NO